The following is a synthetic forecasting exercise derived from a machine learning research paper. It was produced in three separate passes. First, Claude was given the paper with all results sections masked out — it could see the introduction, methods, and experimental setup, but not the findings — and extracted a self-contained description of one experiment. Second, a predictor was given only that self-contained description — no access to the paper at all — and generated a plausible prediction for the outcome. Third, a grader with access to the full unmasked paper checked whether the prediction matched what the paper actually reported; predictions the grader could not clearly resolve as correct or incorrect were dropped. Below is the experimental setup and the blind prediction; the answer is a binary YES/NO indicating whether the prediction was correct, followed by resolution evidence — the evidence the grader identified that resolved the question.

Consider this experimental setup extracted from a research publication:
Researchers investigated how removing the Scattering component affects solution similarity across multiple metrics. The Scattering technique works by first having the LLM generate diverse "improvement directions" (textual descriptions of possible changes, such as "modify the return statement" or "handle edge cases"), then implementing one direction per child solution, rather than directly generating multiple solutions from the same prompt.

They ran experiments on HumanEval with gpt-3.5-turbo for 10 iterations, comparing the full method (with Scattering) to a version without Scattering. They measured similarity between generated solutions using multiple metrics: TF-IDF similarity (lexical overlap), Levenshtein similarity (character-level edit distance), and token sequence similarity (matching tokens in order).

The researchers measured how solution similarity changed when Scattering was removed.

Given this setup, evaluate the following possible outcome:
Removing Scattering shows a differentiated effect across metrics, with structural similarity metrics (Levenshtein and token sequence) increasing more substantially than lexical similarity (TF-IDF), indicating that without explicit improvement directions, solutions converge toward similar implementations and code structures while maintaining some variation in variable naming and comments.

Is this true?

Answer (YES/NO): NO